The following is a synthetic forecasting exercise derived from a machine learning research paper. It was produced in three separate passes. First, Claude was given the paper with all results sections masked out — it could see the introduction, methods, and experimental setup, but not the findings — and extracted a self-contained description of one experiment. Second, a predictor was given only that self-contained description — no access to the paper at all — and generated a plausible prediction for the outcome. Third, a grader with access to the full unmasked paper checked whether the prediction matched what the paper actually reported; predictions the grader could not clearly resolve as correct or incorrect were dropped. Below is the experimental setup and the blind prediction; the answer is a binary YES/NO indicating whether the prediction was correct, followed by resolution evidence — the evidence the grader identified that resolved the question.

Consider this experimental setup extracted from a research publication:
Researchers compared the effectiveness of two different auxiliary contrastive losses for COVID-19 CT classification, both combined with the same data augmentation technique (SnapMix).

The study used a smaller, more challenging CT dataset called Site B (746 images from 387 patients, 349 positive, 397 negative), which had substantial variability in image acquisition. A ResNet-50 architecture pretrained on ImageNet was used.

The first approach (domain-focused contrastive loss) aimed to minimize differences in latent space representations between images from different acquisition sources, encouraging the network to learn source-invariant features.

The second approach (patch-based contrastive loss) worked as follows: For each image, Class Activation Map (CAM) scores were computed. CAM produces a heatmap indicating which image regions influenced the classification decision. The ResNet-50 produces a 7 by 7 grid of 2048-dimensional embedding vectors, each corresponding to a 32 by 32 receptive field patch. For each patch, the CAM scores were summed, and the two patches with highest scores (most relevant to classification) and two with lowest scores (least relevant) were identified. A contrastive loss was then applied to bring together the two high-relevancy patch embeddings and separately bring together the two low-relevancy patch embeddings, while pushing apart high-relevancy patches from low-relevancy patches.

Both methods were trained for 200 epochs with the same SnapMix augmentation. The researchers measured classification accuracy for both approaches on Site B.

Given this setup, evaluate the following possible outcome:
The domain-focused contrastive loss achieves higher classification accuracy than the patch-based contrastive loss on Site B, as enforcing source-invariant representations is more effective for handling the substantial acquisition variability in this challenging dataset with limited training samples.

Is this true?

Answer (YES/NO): NO